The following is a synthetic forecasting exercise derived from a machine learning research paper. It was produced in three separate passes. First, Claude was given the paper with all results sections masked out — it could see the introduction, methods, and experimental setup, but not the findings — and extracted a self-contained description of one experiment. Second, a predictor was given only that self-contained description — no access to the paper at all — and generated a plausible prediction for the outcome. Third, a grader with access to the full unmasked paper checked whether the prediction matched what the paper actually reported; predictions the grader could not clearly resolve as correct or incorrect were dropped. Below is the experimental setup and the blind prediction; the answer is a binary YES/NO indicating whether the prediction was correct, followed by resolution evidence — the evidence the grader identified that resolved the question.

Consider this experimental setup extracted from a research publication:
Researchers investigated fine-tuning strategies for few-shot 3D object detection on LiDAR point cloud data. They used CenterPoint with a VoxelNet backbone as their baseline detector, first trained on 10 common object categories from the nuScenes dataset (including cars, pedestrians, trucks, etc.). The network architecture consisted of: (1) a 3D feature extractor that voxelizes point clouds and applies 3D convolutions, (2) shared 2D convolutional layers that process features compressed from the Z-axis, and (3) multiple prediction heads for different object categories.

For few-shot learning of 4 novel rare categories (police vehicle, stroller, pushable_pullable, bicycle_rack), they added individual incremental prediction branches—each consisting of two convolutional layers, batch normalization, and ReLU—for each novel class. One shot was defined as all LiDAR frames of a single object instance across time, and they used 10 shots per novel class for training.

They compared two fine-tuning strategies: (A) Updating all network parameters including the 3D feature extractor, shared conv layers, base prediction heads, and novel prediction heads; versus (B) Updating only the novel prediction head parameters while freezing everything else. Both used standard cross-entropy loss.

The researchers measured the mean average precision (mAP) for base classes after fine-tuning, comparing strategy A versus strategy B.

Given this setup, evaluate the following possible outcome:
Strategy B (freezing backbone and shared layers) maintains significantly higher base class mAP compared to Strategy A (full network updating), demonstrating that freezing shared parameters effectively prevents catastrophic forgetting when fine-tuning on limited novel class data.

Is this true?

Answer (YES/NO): YES